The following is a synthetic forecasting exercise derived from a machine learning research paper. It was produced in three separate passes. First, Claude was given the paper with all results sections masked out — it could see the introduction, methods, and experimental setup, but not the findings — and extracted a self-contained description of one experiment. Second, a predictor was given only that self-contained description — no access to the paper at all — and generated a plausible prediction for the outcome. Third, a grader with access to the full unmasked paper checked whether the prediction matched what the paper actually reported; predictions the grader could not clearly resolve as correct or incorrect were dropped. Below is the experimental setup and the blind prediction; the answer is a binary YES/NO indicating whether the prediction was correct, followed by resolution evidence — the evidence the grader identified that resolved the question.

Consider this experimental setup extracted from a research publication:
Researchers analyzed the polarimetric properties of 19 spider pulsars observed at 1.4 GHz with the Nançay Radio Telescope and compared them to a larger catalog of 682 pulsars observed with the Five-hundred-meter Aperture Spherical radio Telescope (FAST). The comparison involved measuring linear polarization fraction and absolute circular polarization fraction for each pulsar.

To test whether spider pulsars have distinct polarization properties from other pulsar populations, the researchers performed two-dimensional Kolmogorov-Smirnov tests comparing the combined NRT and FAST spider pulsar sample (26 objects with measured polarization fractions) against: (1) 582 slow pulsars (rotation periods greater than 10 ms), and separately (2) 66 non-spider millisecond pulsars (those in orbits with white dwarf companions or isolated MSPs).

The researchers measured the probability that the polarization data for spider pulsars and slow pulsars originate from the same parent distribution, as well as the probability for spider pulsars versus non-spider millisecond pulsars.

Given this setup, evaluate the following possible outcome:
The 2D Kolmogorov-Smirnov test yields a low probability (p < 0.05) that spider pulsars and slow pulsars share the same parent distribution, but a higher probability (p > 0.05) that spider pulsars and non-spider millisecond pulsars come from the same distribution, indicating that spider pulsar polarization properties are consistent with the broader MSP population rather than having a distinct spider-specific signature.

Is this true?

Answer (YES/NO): NO